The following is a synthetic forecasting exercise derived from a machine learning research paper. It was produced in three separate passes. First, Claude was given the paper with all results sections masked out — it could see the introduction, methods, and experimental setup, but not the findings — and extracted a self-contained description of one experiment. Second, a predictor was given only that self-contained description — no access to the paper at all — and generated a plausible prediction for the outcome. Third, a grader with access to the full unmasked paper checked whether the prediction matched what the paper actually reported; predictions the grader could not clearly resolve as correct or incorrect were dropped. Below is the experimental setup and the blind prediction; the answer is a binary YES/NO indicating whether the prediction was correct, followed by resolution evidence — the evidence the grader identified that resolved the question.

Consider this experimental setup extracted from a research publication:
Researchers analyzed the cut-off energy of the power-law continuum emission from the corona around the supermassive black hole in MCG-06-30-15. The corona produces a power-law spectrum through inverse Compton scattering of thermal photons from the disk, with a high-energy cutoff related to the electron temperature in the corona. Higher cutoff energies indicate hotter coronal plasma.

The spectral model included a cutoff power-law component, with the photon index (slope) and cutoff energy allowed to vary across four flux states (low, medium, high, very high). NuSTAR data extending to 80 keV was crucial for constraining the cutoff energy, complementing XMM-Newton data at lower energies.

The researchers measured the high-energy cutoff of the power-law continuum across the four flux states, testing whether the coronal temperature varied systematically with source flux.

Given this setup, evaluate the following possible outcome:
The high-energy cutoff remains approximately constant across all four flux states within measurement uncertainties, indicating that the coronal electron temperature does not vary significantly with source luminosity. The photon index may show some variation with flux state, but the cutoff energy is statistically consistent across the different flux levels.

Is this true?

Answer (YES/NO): NO